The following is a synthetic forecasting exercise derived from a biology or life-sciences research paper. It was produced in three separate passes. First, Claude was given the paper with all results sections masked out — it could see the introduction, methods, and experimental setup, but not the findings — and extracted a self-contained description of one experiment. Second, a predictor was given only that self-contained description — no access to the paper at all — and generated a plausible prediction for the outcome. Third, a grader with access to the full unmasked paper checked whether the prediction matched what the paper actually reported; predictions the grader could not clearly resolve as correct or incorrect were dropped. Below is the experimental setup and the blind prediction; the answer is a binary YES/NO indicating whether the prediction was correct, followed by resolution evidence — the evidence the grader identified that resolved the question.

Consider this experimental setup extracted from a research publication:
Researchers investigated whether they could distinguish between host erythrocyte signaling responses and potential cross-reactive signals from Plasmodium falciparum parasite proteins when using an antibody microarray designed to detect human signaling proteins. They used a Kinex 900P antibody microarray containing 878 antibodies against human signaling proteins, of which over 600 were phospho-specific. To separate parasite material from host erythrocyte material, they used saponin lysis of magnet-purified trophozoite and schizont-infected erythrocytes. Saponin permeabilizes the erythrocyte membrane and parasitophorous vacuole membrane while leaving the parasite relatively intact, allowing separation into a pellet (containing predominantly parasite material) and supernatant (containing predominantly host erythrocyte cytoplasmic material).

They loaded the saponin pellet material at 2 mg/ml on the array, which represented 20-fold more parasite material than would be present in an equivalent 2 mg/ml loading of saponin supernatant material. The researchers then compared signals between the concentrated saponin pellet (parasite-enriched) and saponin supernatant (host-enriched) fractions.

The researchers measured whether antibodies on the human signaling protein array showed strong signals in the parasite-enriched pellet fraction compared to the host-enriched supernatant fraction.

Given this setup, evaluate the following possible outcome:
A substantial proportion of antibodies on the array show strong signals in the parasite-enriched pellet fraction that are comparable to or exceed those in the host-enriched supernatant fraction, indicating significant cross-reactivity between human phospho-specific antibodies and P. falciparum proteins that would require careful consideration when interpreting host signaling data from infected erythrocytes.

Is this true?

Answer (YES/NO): YES